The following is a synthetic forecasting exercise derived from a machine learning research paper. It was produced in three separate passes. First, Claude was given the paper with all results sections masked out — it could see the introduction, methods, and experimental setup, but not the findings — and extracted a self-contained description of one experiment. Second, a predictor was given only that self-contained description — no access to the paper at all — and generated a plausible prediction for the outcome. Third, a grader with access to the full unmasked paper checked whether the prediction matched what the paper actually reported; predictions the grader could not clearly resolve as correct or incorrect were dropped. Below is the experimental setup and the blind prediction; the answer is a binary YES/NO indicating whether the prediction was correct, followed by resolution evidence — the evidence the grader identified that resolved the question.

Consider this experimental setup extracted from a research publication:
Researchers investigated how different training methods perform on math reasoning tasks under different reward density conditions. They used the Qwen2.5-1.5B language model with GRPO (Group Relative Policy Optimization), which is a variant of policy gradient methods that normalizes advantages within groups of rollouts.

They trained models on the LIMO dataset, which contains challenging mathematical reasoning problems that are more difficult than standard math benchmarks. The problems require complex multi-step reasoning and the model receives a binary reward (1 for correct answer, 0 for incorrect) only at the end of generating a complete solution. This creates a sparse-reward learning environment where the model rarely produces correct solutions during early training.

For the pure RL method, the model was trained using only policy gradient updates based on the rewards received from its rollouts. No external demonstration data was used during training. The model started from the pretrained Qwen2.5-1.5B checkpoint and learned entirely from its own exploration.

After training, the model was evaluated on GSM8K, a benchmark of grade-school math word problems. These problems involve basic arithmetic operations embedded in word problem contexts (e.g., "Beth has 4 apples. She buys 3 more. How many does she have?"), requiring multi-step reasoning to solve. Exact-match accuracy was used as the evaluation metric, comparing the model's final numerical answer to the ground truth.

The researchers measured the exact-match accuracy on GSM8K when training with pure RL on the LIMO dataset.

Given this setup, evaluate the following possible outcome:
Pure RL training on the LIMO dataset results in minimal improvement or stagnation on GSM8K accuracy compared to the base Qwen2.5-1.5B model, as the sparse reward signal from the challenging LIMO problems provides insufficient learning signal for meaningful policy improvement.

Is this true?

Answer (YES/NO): NO